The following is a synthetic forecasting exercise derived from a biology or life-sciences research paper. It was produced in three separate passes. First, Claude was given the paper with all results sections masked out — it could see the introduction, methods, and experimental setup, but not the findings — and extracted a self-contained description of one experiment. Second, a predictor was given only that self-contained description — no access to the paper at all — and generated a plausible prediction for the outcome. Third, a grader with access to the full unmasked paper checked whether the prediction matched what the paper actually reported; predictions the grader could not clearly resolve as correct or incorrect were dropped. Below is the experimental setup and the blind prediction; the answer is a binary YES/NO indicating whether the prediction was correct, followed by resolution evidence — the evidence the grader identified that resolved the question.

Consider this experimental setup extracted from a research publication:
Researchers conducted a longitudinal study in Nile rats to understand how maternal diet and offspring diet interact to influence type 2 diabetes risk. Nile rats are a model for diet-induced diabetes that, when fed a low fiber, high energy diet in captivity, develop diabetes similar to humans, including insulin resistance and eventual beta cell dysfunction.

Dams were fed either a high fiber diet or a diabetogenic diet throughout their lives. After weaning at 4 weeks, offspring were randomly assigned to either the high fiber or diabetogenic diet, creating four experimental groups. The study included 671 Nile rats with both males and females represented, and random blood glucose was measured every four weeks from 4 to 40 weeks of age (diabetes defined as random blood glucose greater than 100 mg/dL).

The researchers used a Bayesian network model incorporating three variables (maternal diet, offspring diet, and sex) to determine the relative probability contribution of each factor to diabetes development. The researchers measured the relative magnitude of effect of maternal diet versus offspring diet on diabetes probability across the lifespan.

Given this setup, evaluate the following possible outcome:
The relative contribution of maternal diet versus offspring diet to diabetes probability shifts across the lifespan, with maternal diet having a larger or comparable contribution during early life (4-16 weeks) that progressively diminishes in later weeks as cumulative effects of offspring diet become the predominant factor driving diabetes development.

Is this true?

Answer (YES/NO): NO